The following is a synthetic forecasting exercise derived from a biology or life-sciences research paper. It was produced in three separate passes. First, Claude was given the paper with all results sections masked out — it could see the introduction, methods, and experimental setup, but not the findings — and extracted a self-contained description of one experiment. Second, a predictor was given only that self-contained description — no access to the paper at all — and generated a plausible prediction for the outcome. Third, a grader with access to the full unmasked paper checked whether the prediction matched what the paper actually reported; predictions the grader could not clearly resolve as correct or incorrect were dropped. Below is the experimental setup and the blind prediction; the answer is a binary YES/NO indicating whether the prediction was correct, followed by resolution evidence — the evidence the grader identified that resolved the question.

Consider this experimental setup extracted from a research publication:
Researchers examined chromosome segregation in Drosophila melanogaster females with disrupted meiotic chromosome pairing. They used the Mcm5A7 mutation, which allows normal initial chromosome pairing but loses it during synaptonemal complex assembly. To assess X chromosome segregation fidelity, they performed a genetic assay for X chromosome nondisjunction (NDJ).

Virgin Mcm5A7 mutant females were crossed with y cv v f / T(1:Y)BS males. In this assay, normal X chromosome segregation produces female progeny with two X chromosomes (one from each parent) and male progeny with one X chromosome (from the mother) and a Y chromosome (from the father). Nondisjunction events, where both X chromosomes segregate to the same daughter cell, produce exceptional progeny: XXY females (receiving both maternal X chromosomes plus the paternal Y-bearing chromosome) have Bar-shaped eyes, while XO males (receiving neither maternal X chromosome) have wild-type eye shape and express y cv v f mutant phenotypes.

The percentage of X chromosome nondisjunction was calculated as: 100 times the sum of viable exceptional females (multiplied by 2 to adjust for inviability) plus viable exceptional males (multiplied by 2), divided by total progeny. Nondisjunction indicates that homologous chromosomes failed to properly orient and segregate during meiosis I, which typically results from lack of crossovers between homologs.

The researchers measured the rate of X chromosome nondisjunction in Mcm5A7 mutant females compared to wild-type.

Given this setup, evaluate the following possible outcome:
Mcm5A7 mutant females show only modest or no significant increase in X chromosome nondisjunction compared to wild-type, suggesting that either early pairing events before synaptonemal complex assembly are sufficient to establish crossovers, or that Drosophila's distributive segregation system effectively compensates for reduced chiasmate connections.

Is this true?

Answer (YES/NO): NO